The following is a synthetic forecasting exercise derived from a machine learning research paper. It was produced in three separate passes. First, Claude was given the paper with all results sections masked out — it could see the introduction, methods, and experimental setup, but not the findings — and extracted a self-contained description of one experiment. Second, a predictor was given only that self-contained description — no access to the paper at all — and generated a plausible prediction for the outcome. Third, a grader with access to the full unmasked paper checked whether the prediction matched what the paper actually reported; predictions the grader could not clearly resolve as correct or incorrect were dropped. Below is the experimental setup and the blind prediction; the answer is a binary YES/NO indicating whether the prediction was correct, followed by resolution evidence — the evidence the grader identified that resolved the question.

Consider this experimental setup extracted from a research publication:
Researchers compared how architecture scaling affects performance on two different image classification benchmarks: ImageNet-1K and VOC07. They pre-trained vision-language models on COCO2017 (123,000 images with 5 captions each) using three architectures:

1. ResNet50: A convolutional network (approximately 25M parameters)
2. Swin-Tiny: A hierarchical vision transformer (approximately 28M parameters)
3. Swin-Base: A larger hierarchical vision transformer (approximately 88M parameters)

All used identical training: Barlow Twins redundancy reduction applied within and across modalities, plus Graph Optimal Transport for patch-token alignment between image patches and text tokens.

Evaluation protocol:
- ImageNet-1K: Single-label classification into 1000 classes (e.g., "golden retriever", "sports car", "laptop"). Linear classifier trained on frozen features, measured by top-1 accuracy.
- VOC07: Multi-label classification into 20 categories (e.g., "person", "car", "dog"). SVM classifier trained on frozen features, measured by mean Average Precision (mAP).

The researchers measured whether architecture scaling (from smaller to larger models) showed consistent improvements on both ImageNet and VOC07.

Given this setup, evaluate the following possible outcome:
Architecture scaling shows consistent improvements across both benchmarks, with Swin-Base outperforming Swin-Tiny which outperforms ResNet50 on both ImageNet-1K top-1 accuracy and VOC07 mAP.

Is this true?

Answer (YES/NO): NO